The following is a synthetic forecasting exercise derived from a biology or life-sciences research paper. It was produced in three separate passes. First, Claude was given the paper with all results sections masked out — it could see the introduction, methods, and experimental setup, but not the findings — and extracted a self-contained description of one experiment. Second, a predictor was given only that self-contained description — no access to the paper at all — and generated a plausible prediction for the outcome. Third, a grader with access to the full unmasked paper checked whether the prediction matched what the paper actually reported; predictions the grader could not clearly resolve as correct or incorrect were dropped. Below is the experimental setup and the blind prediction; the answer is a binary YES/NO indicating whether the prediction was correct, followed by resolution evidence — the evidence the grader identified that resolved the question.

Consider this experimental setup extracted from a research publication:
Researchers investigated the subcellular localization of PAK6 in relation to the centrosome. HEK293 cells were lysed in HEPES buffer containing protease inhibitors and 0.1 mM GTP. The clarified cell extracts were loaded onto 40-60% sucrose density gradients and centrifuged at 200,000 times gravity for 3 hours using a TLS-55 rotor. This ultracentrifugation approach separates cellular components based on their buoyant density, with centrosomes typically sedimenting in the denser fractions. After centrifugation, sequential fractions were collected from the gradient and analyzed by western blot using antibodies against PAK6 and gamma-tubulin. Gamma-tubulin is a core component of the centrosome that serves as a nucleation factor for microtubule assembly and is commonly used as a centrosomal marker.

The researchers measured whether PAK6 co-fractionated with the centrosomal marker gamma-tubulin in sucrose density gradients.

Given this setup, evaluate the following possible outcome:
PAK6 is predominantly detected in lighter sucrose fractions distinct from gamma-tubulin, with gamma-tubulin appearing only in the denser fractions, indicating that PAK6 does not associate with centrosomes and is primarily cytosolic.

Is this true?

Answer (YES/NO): NO